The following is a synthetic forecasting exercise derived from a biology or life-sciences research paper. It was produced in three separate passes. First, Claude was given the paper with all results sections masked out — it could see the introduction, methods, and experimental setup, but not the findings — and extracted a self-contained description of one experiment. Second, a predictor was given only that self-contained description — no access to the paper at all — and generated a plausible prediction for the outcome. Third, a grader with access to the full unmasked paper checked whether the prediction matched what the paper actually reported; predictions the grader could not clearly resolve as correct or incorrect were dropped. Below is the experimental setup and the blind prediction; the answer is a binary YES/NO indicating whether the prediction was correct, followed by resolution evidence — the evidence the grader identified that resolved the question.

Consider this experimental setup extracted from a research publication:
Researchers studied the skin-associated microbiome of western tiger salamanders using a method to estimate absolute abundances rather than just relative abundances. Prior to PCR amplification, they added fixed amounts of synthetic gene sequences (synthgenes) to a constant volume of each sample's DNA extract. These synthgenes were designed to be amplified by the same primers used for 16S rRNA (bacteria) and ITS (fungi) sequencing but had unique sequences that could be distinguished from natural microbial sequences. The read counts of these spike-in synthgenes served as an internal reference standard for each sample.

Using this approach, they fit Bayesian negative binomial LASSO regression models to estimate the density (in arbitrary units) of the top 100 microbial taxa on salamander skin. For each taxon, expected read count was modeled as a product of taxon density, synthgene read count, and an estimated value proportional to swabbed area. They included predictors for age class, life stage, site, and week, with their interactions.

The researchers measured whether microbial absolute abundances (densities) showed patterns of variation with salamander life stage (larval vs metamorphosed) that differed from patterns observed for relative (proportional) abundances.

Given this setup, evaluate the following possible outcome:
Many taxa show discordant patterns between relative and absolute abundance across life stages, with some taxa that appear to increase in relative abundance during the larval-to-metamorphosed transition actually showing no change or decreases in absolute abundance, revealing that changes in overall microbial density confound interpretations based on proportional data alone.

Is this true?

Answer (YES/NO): NO